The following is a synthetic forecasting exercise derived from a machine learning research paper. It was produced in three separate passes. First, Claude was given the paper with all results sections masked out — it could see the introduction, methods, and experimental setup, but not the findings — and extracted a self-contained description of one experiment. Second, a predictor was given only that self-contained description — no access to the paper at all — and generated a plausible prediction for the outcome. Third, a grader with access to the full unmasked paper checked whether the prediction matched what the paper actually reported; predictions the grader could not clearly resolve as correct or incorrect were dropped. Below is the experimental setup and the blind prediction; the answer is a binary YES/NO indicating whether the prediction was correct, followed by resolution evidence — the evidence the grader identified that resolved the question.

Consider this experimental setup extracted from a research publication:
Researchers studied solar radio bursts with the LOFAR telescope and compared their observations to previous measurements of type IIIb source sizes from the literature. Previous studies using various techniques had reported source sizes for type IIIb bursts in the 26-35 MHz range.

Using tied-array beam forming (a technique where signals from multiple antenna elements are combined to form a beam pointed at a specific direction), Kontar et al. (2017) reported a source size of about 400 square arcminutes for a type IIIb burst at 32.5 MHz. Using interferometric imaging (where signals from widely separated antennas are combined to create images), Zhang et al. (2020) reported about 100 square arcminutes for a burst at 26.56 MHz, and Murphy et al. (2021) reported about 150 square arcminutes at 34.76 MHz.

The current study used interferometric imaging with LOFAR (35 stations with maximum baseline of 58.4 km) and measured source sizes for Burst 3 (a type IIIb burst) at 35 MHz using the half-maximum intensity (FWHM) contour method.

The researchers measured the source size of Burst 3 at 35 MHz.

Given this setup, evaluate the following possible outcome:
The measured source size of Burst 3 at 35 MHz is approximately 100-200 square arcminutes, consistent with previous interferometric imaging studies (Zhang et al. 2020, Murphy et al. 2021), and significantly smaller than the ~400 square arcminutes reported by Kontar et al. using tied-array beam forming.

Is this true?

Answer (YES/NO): NO